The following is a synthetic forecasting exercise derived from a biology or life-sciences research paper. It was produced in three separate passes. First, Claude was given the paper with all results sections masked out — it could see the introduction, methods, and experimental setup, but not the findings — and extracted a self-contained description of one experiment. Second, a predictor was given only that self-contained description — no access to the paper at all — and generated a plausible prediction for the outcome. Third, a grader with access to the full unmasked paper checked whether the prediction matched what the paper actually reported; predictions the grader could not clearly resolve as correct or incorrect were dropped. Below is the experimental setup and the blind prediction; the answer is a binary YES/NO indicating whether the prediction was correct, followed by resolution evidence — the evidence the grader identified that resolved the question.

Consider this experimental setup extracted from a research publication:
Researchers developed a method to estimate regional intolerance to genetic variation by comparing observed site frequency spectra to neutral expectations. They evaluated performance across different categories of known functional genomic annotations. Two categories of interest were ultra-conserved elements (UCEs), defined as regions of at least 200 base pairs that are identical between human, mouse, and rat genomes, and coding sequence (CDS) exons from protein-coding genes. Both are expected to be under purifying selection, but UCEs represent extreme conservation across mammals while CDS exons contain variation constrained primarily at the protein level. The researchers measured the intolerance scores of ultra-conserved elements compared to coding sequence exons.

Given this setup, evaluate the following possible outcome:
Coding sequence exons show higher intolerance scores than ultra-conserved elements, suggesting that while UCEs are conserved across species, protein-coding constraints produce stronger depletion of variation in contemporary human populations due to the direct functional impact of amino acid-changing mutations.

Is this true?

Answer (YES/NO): NO